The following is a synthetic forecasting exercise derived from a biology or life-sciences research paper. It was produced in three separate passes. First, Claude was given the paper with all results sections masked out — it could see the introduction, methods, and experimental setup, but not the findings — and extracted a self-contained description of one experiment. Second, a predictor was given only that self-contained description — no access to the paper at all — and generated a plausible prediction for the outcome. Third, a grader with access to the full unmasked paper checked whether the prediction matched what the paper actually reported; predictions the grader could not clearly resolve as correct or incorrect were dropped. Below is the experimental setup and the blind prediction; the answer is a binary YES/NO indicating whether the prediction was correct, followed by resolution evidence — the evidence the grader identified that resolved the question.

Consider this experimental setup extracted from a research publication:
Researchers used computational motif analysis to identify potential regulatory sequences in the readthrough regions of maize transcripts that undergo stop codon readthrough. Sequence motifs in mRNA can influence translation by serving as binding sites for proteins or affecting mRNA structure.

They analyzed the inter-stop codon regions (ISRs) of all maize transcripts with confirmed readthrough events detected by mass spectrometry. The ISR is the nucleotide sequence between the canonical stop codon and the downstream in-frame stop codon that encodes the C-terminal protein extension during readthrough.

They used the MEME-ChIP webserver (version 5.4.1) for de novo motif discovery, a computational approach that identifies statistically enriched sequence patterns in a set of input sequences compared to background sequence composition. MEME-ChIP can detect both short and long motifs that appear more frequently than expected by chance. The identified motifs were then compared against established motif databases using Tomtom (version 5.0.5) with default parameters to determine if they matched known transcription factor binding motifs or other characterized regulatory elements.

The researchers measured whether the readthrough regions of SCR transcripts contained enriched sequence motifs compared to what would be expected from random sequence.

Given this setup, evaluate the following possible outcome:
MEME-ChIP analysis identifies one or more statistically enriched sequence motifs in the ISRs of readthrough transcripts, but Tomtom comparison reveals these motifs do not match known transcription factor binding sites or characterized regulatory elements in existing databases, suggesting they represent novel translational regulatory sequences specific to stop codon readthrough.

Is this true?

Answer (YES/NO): NO